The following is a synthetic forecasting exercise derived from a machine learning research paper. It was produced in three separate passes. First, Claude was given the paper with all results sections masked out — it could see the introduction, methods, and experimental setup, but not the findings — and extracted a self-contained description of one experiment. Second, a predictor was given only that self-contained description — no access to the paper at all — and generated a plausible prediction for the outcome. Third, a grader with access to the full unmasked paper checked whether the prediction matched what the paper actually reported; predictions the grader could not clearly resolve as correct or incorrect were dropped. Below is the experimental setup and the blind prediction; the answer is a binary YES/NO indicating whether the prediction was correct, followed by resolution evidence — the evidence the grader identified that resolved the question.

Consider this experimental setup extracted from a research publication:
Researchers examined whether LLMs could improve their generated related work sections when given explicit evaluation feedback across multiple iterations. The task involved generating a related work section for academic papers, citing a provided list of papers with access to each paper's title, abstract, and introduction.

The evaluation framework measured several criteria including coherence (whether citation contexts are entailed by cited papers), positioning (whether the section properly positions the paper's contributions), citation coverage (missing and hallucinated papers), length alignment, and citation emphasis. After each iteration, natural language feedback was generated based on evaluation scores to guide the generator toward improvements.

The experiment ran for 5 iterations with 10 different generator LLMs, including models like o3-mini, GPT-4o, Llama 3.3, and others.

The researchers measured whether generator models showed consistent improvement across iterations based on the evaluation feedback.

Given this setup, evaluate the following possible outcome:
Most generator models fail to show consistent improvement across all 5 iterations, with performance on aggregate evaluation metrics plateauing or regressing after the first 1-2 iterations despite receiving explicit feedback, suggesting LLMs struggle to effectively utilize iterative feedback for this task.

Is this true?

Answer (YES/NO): YES